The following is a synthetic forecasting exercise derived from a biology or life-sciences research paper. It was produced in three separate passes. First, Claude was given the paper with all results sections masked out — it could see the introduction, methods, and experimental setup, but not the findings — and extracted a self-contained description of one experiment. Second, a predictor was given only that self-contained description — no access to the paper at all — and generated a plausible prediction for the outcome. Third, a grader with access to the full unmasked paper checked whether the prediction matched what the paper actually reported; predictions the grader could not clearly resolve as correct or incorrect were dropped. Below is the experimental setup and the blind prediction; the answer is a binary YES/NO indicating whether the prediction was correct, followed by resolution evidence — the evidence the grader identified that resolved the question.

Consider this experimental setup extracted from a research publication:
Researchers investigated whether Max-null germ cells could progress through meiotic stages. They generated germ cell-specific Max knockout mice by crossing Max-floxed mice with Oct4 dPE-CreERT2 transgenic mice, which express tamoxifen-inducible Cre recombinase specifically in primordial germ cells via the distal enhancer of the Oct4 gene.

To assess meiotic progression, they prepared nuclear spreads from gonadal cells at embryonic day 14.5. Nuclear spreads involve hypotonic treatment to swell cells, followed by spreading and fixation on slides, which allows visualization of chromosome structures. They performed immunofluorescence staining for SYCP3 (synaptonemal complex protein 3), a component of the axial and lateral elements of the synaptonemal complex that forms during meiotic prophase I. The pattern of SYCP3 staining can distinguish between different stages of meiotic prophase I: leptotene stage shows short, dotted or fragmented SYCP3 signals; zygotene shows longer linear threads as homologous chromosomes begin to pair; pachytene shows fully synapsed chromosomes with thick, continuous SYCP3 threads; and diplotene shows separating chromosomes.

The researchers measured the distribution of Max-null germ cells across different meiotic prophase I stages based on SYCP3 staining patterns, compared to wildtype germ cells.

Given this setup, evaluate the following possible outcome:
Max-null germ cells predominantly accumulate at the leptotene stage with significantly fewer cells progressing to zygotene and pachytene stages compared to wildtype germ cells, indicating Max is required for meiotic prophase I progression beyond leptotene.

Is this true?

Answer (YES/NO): NO